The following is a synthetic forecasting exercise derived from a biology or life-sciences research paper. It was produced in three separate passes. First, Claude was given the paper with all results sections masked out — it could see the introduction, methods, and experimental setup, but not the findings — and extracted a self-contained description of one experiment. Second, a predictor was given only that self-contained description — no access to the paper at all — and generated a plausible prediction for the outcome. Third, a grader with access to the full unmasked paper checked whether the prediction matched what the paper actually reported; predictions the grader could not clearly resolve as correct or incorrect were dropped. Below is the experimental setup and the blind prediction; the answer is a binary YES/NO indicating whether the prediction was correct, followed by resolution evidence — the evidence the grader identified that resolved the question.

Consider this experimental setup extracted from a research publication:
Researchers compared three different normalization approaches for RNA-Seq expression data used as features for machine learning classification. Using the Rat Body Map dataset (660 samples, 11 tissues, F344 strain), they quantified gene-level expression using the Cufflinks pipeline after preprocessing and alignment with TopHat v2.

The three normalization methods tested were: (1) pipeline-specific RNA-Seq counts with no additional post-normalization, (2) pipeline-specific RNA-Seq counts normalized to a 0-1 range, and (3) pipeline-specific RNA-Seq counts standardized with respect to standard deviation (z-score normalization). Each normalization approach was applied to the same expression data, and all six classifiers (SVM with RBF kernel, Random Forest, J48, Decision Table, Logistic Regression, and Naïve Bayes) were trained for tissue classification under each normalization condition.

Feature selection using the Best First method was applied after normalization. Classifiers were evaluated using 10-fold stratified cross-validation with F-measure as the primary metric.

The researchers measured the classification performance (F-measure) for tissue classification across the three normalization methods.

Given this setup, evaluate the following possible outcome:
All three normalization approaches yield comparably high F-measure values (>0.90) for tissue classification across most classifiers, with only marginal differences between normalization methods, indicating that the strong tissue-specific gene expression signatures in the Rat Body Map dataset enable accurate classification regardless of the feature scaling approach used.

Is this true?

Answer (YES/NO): YES